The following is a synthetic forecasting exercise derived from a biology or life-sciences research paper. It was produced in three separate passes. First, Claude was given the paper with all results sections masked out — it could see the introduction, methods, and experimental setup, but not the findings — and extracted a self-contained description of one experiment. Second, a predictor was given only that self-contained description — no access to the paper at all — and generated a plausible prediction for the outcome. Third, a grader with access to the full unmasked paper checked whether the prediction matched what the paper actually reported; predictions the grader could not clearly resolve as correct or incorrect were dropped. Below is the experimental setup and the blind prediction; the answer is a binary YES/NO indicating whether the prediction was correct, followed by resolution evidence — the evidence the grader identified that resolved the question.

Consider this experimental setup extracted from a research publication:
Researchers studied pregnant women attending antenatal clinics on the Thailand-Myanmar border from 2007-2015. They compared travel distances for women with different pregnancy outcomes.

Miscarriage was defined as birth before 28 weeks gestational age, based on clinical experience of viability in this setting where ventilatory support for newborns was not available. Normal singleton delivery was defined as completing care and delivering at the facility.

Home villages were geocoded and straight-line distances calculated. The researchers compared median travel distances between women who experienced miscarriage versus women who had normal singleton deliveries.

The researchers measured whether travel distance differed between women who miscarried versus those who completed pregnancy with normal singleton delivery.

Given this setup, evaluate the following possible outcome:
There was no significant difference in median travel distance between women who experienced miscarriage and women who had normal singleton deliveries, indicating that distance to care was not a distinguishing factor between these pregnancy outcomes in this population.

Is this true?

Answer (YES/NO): NO